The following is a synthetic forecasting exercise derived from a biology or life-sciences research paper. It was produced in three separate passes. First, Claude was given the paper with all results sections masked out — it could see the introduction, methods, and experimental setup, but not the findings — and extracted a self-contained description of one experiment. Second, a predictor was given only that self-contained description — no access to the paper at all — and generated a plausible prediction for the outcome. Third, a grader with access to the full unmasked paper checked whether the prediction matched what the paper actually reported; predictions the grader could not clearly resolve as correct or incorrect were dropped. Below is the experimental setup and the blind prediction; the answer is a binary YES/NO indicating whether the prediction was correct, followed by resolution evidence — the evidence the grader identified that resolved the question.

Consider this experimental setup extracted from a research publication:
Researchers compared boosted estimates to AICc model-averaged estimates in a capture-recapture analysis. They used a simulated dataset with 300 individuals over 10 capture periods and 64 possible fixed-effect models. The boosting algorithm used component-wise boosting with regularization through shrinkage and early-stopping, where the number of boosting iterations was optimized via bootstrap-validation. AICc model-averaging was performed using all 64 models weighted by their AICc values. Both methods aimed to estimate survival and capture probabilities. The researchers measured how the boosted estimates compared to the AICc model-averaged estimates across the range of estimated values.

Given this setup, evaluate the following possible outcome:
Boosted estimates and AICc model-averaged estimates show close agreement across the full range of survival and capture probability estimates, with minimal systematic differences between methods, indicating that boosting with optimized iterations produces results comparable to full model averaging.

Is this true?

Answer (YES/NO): NO